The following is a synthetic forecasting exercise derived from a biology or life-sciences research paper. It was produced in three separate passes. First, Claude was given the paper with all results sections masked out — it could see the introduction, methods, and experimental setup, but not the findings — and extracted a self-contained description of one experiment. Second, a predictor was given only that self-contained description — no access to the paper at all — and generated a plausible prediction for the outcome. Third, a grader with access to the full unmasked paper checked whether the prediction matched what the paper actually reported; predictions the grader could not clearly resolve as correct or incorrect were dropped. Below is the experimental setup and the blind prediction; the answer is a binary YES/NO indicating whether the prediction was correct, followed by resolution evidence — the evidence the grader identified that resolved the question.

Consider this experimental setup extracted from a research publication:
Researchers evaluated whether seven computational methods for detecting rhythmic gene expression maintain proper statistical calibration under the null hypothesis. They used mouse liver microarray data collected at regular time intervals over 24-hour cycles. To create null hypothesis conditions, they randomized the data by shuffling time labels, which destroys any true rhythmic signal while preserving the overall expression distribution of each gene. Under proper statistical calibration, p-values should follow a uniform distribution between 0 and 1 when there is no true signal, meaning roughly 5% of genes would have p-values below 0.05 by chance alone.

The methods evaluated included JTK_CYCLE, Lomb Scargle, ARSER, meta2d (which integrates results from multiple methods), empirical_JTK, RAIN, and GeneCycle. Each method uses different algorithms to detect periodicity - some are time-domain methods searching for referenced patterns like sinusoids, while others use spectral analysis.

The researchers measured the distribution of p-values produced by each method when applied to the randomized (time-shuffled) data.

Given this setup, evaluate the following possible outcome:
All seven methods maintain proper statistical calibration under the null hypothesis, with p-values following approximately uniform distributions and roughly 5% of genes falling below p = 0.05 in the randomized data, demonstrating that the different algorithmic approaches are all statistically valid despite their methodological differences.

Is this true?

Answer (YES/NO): NO